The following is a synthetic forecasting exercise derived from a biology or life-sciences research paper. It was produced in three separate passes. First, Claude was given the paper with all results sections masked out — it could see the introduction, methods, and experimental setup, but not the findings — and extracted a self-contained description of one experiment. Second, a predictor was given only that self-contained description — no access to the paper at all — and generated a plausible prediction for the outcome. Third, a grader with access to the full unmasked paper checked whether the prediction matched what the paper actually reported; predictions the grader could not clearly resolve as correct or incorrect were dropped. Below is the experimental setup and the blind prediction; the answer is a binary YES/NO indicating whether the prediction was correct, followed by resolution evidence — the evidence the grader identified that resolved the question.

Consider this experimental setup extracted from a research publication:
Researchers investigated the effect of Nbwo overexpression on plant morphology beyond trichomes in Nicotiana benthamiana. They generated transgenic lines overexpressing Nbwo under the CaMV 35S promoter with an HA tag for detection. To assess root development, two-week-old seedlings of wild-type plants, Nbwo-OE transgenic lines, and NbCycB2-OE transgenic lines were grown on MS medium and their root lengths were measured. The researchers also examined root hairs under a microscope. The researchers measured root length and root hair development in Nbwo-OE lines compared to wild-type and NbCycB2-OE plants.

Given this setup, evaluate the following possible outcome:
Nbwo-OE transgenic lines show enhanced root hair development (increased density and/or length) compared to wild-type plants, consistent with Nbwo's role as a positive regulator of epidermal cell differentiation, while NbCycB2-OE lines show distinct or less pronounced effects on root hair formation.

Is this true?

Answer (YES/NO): NO